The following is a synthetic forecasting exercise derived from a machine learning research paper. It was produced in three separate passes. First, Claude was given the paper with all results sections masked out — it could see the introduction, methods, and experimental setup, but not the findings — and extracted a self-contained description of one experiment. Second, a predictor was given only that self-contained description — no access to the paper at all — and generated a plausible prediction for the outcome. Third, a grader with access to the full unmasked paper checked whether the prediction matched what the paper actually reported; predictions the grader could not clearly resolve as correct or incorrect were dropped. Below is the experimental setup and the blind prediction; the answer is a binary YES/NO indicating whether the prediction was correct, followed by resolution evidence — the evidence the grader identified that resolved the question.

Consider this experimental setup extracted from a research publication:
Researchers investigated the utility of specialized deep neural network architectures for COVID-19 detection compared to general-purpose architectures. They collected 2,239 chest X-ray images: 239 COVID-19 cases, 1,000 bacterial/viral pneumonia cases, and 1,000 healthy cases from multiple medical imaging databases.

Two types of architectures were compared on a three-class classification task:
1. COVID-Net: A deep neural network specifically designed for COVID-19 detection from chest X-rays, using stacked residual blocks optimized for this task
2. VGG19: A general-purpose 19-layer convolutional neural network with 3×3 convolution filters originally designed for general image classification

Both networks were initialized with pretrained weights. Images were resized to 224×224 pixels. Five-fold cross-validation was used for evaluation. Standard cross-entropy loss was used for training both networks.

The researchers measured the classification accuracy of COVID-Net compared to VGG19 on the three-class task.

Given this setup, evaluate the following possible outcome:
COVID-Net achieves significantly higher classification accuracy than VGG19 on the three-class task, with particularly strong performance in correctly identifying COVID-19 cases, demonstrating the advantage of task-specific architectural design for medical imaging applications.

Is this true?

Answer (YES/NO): NO